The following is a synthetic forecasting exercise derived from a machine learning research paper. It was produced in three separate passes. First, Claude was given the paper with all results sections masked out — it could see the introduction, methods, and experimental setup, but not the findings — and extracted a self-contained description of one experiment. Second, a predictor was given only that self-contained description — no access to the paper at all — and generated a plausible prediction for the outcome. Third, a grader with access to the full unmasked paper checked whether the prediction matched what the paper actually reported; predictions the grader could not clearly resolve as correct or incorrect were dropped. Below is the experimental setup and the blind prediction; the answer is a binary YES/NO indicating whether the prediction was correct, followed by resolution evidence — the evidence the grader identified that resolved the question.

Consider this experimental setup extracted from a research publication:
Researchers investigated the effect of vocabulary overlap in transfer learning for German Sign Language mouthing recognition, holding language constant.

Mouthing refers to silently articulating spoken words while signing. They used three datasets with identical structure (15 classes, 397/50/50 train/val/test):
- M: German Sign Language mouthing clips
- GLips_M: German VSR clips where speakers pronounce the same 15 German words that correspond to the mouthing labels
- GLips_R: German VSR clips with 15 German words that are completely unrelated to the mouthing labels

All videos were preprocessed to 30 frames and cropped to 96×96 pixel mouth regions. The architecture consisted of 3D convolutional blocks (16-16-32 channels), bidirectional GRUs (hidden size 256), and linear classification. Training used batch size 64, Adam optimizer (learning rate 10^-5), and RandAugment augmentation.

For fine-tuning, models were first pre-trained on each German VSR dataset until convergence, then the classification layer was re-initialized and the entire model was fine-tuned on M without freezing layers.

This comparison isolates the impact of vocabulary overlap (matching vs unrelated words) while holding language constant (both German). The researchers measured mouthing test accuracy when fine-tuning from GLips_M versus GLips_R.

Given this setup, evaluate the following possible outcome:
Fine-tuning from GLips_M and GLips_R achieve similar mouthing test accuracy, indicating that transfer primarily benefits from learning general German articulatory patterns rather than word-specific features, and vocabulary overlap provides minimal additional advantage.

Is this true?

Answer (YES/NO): YES